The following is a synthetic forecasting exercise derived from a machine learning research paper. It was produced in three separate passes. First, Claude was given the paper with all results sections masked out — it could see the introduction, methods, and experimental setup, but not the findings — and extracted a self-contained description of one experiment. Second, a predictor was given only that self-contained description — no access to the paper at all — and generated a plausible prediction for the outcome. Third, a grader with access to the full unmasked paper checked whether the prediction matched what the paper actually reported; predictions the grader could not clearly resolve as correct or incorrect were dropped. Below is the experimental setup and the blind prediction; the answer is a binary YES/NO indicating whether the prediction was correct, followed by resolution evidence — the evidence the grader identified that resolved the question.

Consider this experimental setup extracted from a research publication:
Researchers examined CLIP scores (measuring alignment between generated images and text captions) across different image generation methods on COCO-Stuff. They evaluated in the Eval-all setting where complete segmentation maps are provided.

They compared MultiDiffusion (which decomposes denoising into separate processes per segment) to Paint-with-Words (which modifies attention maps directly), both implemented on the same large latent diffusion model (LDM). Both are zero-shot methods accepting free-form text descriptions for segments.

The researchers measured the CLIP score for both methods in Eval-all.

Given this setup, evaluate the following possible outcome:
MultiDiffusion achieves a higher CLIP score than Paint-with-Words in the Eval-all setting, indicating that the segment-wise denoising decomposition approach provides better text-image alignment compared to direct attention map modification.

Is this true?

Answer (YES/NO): NO